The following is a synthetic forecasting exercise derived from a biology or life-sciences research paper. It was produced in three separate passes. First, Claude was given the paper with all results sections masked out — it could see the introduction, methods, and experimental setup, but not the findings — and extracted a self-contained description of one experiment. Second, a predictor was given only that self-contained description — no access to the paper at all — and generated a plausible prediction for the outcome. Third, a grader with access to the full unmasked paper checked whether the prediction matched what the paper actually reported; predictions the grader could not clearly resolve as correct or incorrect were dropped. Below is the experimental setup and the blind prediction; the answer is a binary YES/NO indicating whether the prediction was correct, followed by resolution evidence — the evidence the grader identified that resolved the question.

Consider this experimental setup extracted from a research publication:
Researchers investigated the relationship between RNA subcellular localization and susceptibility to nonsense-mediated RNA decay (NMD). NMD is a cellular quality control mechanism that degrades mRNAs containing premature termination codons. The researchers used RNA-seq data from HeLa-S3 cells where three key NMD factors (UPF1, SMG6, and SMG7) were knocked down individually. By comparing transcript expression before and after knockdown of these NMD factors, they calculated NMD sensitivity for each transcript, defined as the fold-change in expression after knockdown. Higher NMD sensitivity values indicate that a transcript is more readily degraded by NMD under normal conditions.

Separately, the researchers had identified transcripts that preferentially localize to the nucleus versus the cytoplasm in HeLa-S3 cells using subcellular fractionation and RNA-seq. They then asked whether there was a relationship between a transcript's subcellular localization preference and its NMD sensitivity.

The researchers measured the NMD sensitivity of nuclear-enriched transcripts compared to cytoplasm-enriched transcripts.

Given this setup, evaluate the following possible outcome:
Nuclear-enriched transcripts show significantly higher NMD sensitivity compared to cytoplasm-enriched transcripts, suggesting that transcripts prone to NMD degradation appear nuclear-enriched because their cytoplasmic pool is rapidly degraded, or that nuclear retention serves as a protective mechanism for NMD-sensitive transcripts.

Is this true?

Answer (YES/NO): NO